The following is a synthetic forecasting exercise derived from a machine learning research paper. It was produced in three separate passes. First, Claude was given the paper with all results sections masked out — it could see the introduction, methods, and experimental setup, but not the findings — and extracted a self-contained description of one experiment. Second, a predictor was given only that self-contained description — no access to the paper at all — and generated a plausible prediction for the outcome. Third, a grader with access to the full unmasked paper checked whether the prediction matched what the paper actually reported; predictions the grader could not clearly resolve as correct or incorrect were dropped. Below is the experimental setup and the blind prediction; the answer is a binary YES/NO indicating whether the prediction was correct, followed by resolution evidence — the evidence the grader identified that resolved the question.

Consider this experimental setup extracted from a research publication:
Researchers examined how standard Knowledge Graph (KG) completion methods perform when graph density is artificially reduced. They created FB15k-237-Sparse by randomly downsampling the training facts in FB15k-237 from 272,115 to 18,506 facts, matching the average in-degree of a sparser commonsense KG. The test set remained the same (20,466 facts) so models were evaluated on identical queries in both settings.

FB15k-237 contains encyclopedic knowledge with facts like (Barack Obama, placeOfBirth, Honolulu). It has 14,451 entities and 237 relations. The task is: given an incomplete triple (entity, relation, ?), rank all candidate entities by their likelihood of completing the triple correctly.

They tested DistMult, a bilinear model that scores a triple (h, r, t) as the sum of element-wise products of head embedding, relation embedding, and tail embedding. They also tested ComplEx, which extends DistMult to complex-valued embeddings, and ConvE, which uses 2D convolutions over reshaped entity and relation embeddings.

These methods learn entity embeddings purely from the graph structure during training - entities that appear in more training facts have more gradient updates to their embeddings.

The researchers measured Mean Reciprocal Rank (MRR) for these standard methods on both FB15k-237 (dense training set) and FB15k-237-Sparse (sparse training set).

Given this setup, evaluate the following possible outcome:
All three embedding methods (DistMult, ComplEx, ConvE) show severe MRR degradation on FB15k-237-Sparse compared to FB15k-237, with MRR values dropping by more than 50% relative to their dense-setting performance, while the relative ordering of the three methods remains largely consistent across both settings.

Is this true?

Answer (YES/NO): NO